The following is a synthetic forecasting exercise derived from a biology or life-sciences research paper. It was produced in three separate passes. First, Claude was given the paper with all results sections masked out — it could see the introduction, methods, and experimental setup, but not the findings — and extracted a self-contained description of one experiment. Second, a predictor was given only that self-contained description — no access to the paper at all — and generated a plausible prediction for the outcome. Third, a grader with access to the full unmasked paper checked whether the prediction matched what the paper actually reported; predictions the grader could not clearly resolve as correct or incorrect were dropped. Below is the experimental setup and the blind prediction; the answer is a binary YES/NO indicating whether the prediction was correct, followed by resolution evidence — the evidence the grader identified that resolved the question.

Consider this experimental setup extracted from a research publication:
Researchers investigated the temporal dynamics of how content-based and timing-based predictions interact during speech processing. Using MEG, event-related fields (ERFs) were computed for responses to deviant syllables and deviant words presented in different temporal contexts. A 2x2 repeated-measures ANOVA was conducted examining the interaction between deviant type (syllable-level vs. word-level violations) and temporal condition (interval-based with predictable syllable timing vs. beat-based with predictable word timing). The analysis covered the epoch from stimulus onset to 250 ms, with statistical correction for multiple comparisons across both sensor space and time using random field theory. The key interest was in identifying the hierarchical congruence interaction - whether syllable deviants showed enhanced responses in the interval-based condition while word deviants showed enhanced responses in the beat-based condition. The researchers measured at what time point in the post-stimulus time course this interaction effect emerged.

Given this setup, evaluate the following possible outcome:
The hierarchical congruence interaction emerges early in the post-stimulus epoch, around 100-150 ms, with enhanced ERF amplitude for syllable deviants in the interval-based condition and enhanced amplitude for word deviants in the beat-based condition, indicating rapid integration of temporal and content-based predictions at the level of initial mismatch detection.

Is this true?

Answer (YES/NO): YES